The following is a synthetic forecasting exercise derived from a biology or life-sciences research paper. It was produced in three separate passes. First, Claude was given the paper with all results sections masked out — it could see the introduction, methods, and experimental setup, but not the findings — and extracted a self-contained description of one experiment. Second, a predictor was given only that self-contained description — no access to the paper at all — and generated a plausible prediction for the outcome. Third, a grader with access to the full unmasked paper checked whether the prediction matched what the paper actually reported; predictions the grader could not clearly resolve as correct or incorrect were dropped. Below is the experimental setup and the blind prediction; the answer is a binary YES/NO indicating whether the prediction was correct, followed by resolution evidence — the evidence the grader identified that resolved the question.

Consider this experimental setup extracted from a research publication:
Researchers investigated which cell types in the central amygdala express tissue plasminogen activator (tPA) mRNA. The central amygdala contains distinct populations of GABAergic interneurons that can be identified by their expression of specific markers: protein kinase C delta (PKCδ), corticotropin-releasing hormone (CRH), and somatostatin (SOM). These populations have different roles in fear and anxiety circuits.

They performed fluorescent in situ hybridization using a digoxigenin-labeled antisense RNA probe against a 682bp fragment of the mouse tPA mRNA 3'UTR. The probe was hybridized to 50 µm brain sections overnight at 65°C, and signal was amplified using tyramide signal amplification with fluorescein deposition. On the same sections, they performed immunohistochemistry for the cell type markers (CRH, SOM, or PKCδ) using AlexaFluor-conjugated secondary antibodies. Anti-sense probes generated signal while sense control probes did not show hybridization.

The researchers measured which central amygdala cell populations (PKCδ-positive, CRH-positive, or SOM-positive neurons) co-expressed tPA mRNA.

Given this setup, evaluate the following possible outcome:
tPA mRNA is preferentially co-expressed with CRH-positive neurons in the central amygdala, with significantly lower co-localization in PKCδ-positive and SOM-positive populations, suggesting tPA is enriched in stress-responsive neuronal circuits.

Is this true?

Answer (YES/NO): NO